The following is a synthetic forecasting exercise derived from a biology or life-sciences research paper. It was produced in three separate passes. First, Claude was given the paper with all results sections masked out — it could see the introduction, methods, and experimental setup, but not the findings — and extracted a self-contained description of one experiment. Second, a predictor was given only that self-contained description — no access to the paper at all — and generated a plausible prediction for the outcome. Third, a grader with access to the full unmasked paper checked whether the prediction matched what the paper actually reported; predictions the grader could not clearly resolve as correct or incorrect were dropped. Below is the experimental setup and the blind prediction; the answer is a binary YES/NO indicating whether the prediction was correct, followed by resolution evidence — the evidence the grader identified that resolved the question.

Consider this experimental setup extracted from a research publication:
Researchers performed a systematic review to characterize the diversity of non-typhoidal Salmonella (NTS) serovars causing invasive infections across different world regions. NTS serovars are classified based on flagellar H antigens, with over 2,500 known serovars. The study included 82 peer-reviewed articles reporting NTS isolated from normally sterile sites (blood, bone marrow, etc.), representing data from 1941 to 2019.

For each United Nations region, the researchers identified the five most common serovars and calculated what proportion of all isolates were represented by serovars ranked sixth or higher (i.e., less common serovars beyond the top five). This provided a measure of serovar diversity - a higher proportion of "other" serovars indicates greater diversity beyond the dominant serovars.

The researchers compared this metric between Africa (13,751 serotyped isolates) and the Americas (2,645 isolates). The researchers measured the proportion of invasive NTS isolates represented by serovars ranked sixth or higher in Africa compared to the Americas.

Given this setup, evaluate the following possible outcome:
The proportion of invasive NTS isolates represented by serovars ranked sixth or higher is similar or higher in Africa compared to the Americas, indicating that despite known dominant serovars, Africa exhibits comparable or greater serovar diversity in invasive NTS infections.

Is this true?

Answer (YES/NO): NO